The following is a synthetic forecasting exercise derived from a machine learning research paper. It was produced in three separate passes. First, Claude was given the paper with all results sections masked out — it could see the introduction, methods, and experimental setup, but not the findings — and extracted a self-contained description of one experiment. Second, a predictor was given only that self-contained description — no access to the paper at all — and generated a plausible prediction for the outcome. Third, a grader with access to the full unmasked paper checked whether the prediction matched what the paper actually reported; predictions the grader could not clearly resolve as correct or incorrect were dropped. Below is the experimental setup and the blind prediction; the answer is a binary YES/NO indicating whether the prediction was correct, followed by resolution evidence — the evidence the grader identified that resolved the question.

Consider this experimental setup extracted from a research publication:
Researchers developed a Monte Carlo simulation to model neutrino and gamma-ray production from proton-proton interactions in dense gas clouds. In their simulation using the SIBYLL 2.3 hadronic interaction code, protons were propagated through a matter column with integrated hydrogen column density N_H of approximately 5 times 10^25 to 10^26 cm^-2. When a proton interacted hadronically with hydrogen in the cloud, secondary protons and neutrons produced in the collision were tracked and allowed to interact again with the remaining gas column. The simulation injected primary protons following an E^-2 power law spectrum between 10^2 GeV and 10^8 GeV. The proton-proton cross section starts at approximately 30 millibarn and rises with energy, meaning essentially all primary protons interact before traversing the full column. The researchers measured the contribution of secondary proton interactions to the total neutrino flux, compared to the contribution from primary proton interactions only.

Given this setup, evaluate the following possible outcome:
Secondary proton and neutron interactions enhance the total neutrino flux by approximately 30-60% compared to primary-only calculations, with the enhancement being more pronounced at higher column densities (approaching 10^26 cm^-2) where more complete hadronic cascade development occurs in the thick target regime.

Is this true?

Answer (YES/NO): NO